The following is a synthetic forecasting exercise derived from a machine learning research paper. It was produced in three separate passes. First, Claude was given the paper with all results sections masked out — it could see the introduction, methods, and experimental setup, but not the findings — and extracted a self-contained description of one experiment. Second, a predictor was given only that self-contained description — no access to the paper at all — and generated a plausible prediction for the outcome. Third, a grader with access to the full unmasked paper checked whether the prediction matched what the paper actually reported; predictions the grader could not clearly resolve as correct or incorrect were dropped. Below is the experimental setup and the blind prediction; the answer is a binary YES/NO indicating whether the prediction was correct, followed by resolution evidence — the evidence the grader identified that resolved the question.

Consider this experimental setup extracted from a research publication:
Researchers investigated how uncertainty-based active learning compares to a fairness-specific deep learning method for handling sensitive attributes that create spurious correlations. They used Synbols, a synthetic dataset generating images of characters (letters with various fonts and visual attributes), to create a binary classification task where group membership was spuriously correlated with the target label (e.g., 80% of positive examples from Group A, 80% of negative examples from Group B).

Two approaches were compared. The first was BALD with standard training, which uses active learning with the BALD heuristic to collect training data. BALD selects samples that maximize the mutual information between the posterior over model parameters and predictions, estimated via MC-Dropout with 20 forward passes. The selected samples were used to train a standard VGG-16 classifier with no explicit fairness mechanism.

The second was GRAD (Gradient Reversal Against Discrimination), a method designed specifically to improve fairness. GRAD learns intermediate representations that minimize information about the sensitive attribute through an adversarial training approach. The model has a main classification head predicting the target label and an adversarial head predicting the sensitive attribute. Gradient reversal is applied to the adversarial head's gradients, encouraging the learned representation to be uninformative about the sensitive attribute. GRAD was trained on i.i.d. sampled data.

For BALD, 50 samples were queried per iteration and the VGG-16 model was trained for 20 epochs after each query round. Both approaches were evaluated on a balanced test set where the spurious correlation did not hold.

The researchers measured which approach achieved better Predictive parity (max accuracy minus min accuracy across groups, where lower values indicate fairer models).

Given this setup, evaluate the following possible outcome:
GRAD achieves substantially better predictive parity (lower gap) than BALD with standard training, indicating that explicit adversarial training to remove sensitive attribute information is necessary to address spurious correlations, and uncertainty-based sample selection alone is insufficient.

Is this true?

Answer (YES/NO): NO